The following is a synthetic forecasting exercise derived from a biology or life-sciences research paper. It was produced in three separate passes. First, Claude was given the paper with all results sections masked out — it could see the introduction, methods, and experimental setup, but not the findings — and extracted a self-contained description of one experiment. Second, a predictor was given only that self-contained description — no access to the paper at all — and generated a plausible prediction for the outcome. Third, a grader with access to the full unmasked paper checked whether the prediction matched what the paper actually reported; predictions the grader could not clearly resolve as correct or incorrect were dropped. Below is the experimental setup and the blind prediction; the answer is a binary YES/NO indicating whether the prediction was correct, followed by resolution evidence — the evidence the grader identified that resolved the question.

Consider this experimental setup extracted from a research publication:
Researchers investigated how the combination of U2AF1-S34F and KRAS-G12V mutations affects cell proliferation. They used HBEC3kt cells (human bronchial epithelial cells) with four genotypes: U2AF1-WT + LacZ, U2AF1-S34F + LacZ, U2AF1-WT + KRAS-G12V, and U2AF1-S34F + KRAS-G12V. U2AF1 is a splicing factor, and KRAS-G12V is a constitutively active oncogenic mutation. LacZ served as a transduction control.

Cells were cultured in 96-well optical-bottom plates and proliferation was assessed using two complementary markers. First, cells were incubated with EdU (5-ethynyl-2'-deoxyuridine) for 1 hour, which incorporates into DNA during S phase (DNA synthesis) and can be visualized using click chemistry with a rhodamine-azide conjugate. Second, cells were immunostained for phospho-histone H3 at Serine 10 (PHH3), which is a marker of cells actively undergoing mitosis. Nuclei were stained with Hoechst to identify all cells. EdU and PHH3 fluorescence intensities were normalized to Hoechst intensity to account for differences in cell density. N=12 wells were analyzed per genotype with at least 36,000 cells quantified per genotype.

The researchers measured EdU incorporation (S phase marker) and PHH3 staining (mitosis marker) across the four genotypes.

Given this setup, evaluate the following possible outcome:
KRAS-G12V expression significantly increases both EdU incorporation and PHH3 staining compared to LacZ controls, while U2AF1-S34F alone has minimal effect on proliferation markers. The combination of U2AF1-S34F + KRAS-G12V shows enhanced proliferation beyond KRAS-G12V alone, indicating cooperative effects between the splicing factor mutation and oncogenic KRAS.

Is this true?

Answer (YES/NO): NO